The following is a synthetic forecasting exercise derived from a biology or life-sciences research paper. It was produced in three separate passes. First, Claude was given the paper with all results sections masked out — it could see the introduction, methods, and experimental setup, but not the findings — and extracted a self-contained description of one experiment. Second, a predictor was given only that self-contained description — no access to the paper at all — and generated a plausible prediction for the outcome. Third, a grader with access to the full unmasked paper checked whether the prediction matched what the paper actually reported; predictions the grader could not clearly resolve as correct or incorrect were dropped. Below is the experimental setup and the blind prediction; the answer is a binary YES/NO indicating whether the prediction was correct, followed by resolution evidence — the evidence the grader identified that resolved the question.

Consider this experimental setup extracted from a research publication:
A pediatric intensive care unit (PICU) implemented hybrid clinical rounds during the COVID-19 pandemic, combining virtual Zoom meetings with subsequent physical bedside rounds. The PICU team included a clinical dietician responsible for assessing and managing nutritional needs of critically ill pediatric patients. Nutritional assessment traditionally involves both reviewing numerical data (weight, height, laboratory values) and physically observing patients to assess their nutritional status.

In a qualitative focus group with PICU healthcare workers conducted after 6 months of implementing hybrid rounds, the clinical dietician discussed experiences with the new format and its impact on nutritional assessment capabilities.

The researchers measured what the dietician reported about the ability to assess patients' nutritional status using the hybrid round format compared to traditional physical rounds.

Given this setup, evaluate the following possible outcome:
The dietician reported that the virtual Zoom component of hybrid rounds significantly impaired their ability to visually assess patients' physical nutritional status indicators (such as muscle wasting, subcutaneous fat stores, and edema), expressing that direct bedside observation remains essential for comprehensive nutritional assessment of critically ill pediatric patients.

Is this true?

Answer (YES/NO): YES